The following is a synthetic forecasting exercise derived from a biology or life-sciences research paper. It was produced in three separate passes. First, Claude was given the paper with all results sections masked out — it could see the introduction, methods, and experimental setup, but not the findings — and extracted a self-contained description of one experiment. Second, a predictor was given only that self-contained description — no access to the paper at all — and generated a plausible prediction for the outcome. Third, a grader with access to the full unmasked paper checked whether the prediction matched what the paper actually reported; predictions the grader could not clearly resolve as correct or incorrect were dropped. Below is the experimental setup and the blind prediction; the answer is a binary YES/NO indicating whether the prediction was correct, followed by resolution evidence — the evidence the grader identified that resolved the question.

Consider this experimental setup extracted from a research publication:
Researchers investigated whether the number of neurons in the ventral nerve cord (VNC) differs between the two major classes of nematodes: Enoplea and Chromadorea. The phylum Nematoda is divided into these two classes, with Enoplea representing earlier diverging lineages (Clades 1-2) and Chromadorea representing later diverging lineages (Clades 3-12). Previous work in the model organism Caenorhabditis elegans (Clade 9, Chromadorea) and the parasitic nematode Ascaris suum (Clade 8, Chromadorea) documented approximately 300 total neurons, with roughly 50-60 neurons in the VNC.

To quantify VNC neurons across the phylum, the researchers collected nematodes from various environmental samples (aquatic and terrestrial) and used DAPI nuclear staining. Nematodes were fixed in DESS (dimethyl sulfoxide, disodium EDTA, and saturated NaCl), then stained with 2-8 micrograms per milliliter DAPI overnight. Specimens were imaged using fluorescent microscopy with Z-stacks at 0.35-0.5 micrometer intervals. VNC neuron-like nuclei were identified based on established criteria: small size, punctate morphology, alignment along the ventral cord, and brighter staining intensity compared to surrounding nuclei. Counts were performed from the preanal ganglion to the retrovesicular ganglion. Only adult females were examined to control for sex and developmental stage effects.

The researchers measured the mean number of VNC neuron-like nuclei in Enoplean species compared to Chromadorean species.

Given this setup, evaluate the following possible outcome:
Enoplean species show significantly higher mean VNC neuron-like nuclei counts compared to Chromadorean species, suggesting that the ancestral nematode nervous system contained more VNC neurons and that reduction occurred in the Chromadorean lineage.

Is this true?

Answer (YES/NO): NO